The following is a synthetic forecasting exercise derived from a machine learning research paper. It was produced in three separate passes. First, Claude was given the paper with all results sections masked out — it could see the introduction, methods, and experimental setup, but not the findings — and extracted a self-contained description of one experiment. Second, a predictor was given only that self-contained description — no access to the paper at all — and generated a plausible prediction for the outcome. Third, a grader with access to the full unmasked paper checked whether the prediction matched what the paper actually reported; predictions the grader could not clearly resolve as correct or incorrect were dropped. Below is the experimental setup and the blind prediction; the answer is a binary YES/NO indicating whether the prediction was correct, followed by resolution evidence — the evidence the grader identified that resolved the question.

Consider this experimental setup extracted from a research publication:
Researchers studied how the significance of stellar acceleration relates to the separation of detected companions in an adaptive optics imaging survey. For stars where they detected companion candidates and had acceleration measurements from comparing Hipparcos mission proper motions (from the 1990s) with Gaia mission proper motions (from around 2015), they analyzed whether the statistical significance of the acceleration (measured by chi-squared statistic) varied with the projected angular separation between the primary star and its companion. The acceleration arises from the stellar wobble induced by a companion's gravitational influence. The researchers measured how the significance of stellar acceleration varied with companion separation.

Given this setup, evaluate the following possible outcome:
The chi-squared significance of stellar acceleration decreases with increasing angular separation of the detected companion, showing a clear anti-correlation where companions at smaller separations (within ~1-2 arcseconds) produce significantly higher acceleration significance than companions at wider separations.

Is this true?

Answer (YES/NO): YES